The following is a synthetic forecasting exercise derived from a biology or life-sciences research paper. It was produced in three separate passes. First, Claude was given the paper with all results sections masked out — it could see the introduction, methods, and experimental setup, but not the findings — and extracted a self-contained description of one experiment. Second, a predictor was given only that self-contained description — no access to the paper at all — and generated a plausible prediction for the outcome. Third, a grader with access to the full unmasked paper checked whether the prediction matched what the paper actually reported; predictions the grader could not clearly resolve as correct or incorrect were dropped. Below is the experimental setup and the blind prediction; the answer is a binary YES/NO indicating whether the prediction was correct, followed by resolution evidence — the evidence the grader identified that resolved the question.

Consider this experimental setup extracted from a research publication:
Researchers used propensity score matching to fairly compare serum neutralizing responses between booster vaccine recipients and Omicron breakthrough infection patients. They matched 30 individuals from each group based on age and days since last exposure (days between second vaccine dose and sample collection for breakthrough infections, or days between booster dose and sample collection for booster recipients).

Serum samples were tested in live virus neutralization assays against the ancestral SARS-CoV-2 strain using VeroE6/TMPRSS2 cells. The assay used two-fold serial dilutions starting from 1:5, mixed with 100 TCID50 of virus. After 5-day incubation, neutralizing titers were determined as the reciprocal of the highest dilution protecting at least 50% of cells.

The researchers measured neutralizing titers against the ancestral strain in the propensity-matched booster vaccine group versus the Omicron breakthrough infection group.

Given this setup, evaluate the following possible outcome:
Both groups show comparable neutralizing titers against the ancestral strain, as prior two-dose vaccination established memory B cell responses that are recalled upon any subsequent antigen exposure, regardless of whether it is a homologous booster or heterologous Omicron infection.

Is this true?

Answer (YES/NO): NO